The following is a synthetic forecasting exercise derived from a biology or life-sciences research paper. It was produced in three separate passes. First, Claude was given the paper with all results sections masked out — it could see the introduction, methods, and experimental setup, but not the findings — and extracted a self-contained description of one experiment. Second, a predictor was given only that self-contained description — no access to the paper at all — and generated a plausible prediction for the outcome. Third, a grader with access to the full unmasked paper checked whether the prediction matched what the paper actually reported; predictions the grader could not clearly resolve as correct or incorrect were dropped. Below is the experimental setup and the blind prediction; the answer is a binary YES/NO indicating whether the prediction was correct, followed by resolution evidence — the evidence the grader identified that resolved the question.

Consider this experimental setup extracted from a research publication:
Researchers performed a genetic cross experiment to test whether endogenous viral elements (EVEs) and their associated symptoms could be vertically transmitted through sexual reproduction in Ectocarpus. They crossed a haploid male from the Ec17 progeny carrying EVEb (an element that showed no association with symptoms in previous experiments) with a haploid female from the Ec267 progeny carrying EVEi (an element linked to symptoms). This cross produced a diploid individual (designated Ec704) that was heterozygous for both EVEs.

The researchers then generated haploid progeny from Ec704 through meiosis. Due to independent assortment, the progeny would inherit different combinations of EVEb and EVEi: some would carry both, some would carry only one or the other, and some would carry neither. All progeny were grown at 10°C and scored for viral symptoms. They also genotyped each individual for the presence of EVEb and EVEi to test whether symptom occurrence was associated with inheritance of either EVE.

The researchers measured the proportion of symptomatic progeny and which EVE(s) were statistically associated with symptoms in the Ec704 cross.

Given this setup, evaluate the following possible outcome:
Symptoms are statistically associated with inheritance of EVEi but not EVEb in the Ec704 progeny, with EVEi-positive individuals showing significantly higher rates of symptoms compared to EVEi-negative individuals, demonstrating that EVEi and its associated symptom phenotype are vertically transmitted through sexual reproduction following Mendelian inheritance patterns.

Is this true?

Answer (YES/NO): YES